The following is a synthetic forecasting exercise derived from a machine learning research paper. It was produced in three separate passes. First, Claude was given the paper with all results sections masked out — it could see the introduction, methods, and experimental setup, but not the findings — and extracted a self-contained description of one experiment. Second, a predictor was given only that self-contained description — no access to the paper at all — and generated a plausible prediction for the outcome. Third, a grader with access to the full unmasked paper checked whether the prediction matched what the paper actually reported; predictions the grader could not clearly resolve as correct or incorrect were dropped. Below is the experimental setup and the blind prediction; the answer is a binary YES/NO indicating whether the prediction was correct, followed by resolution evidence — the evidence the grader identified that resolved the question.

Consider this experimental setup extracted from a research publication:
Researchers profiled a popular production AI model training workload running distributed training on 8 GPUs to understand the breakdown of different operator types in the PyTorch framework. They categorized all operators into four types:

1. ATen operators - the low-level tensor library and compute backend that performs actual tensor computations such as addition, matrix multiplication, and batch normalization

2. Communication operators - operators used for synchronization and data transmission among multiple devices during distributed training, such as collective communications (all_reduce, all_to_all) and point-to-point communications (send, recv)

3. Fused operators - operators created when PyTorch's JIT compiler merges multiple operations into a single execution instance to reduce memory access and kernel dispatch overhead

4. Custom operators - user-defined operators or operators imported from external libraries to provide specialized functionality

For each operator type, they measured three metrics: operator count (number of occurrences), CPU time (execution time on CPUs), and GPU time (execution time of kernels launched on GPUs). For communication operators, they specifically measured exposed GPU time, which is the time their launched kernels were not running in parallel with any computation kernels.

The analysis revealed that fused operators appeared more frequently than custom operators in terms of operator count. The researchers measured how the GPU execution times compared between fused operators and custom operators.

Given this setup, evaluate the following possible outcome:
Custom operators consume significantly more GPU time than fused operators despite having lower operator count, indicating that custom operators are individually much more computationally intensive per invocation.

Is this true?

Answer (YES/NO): YES